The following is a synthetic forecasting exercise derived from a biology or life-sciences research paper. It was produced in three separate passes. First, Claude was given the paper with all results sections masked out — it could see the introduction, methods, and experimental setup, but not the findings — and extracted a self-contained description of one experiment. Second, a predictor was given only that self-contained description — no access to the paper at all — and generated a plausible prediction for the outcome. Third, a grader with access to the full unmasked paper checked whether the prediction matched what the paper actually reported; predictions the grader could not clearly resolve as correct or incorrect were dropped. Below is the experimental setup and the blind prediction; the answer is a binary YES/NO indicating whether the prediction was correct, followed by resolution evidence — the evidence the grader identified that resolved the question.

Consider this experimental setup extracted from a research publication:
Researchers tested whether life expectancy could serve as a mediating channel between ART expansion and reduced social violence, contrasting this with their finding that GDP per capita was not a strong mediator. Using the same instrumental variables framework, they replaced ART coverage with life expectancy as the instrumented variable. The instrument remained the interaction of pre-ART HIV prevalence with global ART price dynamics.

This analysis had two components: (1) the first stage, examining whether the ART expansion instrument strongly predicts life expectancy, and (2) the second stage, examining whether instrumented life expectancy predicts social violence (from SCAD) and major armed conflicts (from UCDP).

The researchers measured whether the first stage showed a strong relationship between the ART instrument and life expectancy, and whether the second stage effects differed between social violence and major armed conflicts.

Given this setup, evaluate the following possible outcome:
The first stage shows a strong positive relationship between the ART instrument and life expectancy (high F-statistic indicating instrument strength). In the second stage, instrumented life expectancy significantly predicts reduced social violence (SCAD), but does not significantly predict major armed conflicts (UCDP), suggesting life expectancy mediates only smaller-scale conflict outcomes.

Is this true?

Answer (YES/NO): YES